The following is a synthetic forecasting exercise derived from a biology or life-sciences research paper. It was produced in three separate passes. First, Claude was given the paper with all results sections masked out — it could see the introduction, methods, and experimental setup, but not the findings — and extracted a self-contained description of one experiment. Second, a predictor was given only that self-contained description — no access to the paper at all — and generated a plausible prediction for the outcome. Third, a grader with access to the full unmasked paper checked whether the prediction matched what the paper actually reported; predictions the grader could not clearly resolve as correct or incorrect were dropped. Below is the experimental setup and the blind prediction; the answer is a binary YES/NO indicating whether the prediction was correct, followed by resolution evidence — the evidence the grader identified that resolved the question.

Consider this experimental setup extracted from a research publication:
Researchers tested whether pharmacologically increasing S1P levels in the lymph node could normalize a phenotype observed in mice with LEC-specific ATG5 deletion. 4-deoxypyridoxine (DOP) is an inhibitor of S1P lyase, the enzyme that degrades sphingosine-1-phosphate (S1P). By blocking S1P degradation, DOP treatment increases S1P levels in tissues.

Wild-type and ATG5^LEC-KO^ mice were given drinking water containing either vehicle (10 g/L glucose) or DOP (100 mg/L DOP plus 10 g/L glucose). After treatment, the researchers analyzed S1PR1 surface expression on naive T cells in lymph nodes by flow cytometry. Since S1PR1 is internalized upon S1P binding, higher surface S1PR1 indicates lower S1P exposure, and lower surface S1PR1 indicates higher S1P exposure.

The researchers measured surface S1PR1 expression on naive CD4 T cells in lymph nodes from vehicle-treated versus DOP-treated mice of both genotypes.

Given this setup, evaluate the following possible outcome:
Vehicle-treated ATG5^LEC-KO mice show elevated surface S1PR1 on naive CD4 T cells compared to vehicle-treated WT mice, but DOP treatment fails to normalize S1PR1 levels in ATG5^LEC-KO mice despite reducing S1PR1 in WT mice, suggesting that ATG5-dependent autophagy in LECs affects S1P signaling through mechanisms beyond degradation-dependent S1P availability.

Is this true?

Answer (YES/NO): NO